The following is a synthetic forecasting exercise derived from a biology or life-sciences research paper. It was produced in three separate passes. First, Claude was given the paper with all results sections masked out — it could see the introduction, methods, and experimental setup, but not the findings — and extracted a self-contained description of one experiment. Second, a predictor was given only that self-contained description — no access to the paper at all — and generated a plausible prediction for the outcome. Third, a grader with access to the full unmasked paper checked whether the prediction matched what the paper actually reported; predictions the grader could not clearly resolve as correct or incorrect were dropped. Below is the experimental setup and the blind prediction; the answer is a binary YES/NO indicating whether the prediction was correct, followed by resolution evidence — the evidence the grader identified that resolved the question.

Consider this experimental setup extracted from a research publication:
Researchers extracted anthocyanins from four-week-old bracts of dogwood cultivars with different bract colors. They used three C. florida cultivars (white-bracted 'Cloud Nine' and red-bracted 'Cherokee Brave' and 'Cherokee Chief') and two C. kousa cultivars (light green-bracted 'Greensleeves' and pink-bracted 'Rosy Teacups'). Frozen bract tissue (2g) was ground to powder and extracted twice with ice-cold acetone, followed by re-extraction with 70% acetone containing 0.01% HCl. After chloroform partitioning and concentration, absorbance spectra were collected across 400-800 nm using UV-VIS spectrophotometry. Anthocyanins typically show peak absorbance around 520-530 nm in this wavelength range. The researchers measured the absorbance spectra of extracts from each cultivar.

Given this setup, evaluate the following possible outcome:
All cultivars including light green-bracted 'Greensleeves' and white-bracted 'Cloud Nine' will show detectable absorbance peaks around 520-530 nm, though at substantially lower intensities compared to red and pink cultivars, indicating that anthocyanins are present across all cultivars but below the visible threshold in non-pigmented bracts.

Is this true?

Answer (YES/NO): NO